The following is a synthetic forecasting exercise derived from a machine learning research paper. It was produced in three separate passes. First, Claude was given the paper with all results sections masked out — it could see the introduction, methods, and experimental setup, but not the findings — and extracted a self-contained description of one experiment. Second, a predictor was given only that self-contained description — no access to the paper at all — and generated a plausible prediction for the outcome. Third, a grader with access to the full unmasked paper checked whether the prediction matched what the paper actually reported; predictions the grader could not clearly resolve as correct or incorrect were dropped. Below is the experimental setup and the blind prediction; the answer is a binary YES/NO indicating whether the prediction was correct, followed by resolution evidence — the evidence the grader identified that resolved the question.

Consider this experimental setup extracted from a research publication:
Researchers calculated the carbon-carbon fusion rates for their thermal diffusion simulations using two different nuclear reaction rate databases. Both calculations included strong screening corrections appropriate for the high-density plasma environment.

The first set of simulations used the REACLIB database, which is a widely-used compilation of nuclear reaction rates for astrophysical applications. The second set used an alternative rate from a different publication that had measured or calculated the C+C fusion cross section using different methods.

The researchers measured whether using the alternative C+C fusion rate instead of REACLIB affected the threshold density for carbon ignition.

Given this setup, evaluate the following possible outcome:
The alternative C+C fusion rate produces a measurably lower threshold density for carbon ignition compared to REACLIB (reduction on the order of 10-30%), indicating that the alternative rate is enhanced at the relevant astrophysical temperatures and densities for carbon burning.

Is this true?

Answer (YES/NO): NO